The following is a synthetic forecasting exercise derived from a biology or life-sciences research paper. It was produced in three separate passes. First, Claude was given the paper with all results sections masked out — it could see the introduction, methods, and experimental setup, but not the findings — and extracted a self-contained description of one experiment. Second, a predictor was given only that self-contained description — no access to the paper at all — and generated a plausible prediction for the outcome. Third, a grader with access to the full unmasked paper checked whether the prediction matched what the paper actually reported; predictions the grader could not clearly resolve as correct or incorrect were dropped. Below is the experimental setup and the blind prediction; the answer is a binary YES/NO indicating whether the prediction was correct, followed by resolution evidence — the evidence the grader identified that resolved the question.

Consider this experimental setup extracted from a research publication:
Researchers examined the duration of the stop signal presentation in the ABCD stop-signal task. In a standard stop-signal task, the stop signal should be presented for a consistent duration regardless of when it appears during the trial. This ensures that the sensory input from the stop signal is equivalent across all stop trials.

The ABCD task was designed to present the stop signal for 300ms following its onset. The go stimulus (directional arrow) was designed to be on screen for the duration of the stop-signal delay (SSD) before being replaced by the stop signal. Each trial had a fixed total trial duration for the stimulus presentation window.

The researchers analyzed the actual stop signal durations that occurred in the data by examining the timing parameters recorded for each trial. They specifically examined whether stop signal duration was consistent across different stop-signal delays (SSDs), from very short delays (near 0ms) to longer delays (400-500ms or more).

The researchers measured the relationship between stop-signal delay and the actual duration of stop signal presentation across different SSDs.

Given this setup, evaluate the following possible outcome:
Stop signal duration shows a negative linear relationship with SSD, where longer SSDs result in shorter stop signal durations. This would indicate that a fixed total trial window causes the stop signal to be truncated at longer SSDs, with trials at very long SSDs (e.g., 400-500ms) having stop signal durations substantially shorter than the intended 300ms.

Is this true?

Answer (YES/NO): NO